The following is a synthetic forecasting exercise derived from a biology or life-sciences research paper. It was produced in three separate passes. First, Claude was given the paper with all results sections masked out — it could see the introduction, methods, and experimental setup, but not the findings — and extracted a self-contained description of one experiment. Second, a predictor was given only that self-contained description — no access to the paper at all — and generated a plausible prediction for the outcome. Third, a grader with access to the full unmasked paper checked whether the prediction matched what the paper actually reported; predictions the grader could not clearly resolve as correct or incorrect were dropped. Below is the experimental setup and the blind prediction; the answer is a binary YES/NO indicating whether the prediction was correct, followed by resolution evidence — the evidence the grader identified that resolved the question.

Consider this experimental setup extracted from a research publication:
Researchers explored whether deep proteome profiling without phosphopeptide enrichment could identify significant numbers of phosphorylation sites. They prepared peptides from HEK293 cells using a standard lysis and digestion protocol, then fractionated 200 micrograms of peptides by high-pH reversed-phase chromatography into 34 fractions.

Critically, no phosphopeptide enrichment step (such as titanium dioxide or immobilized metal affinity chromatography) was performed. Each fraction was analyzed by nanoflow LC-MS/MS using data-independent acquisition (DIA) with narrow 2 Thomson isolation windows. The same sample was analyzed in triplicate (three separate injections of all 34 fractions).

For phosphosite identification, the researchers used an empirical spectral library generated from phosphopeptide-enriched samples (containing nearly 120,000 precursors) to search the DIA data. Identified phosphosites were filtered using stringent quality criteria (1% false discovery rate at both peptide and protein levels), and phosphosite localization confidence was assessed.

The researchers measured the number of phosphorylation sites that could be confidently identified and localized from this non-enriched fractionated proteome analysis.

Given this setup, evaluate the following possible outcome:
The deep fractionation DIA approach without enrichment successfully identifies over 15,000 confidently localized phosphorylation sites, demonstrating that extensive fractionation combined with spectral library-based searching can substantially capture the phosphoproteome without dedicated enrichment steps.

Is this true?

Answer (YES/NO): NO